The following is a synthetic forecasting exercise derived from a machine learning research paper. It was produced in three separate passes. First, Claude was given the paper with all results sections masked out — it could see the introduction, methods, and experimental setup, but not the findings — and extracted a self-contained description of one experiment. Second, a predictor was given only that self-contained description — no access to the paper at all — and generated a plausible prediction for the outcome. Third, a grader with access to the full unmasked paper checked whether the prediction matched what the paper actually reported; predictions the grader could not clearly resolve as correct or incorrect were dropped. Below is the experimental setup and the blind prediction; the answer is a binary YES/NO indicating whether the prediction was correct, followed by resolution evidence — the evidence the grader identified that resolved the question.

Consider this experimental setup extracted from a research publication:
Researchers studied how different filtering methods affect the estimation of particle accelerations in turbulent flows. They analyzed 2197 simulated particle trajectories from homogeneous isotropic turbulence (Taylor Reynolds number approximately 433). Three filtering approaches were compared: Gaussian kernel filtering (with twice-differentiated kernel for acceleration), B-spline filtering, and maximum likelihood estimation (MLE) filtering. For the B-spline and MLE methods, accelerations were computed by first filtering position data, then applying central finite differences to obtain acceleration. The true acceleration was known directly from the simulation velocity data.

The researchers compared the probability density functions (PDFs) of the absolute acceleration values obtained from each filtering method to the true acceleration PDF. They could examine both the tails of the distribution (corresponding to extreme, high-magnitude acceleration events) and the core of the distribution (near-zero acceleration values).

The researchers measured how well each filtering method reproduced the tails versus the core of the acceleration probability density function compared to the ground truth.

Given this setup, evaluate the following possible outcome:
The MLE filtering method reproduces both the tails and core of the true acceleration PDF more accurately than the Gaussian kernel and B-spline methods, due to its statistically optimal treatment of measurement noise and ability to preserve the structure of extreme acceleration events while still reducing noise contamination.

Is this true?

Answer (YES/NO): NO